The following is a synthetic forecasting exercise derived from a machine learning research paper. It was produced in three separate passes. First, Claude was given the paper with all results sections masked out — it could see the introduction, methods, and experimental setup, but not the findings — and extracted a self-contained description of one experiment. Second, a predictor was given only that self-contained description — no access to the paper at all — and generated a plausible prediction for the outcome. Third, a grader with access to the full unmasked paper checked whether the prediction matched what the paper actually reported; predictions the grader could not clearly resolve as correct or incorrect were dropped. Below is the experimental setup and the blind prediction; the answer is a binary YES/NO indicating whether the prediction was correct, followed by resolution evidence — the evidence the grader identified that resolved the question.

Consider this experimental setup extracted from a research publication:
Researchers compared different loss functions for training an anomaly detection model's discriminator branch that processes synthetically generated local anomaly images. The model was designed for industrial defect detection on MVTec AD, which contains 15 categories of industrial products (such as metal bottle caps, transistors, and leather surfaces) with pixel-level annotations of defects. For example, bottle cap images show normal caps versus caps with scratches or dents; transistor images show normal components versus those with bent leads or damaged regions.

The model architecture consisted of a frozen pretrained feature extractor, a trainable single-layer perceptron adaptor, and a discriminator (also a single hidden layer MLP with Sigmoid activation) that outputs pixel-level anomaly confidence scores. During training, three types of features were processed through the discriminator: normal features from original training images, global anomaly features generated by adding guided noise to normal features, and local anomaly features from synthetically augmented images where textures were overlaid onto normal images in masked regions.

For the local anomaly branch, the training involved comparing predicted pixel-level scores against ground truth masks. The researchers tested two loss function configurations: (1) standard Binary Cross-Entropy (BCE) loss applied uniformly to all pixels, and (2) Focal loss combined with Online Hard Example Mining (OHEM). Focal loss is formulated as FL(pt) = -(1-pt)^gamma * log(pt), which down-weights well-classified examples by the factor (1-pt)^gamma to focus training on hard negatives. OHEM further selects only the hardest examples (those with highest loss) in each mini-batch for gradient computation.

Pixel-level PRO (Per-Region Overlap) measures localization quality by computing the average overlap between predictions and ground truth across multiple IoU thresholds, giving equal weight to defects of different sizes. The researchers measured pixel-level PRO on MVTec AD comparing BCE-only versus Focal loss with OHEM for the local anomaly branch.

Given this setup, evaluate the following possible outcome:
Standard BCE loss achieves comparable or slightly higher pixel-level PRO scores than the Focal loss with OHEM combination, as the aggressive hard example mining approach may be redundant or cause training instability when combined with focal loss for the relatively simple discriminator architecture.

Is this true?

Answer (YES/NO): NO